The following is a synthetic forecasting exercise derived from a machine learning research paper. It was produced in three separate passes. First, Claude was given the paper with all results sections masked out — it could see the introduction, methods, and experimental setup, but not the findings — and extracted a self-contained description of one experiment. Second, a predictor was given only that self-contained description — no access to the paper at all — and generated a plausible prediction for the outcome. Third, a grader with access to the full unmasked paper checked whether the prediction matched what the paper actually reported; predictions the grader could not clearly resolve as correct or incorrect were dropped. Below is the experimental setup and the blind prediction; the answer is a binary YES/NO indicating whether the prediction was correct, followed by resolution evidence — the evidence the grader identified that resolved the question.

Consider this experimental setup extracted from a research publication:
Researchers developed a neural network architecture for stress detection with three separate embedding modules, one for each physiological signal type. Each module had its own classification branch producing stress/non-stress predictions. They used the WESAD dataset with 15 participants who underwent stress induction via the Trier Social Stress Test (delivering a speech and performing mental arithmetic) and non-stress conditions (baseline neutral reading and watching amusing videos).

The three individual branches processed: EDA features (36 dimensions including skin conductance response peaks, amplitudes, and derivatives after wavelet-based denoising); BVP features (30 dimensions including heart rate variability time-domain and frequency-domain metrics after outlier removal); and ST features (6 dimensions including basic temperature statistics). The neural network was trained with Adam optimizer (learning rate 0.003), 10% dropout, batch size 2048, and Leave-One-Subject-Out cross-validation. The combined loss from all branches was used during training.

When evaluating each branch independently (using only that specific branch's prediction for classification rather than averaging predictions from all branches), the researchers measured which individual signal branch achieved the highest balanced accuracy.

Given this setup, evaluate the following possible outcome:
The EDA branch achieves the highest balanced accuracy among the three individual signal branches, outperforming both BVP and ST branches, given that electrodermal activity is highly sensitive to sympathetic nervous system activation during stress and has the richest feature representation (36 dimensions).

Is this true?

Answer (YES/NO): NO